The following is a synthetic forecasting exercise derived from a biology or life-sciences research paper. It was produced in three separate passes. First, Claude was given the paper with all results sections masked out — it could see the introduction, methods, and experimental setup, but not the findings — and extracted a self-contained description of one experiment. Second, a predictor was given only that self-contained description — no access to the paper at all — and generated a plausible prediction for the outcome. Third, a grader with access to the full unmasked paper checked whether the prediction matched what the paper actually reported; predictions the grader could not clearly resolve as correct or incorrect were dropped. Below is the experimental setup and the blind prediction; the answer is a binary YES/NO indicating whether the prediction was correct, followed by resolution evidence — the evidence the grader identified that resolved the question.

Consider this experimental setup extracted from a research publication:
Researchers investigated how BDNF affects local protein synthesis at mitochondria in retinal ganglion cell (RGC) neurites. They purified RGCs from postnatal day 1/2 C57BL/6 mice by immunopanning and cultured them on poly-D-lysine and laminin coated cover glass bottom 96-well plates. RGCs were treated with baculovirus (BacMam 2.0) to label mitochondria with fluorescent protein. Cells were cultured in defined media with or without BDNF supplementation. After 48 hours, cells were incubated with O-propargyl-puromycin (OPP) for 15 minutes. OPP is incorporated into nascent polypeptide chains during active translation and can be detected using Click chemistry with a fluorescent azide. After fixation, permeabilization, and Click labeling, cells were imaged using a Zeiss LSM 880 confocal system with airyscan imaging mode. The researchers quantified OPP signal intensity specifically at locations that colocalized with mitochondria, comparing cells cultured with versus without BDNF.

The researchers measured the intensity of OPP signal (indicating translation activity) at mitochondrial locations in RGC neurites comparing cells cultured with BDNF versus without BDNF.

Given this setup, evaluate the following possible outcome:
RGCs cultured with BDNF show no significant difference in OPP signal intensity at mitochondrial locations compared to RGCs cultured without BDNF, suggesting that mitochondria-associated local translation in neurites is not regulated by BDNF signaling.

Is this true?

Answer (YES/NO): NO